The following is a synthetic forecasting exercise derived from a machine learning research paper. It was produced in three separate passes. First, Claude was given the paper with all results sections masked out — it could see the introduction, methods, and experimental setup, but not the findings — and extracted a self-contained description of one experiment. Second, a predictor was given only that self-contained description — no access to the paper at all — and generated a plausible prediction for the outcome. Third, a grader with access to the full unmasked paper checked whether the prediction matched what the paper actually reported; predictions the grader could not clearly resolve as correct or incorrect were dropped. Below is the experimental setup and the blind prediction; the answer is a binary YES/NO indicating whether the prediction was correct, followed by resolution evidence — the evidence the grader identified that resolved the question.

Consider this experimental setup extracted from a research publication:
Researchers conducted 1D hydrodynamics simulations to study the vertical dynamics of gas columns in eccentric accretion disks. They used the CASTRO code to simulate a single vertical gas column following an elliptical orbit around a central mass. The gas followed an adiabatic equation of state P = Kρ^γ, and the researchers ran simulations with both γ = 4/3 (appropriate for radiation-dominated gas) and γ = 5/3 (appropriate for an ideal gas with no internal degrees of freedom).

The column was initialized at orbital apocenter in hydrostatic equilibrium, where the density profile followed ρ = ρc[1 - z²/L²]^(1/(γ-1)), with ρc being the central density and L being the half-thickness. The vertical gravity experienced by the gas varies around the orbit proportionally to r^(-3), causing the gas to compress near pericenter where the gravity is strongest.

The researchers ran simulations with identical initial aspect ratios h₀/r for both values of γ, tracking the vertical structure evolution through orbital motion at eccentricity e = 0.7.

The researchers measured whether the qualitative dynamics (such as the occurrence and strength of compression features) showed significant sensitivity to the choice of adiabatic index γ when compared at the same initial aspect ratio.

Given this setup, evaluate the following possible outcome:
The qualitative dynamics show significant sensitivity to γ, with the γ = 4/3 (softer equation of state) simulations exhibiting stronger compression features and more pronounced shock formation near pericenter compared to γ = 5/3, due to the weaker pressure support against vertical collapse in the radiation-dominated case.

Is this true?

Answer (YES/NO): NO